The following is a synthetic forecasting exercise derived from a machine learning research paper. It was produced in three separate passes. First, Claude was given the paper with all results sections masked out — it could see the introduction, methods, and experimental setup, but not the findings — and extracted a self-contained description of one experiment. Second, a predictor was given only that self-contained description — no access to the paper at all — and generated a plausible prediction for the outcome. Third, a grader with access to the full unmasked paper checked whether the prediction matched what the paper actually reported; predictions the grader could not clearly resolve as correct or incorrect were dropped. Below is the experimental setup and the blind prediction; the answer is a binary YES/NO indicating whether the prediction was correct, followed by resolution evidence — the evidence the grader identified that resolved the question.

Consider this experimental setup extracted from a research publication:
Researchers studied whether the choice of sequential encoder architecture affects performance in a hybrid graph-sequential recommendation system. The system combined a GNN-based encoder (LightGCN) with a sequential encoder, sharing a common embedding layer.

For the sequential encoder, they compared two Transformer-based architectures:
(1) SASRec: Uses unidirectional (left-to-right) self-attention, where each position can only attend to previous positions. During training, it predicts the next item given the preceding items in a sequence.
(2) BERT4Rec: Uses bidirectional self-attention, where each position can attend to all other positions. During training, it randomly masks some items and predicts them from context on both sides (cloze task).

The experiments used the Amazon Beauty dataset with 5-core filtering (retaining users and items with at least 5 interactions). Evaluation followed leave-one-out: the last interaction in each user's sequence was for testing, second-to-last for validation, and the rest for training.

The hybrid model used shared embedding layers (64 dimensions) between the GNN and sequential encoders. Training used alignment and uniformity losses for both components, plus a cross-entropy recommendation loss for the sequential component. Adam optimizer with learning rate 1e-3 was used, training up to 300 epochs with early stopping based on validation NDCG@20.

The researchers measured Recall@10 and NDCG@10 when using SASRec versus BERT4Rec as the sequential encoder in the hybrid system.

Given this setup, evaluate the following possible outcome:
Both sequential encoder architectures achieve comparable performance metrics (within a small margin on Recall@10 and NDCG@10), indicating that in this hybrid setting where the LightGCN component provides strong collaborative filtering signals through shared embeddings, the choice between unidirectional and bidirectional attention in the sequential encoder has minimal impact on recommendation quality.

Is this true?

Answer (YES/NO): NO